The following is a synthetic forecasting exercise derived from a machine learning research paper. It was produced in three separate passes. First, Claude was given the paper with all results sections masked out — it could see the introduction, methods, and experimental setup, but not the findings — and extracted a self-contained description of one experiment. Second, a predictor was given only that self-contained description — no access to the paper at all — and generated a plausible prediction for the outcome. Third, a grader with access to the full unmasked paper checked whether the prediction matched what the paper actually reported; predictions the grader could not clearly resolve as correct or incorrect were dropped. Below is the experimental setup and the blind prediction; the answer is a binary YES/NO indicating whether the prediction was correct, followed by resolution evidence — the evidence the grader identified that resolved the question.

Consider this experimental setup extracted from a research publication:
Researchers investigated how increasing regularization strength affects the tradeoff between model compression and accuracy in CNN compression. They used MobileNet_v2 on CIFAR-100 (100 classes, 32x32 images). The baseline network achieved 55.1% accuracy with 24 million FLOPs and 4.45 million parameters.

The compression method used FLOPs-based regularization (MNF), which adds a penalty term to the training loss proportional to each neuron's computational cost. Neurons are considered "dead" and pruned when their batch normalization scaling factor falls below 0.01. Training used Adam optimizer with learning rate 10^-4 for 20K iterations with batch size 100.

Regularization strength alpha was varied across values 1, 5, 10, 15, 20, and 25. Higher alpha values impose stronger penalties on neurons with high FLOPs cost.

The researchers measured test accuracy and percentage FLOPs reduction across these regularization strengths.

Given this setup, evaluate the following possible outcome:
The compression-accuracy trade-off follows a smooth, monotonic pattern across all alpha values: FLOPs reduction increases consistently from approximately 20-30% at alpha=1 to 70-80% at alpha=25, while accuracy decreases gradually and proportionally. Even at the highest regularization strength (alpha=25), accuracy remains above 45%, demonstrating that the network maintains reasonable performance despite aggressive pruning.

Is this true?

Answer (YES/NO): NO